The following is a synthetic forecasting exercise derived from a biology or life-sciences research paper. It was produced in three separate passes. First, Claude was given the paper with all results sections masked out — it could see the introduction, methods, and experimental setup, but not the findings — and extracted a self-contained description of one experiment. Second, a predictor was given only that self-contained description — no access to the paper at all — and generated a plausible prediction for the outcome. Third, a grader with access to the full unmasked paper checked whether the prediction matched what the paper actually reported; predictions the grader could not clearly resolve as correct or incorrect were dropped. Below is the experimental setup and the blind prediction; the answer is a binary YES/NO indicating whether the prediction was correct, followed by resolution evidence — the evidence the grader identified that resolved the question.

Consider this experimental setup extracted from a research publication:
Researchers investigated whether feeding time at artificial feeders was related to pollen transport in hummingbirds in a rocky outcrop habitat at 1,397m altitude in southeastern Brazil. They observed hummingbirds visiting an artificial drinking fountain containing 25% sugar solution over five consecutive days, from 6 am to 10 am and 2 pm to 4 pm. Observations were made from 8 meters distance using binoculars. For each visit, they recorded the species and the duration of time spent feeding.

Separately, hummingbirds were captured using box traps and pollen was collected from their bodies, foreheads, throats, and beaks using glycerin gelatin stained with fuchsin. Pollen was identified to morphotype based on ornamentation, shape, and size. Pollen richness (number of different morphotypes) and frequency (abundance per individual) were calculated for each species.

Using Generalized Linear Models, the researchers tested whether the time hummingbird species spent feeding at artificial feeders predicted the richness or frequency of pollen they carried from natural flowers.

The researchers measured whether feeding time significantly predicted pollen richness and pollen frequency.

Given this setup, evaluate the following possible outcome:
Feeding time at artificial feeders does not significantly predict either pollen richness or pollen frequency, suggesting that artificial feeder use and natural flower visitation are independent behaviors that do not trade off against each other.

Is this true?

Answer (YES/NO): YES